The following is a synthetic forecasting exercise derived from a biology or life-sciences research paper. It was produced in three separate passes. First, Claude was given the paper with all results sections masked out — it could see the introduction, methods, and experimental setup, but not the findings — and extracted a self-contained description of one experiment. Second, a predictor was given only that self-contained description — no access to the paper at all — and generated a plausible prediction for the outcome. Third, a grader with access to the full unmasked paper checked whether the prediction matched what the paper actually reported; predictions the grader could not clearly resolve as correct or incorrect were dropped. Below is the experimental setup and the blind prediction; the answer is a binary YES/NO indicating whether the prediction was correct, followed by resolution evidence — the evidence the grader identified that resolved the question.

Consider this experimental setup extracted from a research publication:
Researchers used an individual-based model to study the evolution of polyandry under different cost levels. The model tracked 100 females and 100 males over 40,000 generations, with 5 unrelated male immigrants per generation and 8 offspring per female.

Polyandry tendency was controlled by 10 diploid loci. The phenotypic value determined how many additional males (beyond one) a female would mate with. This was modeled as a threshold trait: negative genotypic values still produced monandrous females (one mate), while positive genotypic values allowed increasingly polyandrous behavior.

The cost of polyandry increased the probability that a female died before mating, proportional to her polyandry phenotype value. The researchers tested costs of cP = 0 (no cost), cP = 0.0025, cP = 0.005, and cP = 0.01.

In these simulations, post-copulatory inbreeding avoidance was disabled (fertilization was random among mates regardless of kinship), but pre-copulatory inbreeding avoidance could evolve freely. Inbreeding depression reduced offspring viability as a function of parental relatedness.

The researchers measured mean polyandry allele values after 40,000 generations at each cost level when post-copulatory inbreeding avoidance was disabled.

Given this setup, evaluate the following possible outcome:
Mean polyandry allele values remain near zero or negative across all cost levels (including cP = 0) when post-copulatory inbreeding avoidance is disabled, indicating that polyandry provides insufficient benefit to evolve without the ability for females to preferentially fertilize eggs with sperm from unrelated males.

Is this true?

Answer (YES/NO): YES